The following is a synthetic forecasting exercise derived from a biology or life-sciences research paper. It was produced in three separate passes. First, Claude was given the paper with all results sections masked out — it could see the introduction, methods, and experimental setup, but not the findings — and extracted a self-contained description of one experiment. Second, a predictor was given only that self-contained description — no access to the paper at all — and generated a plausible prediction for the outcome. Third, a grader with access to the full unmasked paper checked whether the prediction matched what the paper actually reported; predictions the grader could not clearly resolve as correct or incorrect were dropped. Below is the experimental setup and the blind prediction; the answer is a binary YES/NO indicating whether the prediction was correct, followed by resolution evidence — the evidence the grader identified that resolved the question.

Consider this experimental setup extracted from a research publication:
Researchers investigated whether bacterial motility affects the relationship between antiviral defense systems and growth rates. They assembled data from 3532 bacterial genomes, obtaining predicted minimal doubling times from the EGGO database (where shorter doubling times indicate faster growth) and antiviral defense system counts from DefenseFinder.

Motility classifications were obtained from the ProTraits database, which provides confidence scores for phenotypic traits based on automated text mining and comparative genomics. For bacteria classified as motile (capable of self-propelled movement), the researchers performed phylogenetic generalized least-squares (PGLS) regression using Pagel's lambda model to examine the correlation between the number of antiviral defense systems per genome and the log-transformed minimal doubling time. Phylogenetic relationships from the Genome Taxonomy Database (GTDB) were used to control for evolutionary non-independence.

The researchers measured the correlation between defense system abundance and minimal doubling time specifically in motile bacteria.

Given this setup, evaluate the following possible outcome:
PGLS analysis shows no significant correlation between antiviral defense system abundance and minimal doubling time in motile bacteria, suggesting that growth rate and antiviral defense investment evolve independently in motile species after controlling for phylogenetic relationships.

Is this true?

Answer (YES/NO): NO